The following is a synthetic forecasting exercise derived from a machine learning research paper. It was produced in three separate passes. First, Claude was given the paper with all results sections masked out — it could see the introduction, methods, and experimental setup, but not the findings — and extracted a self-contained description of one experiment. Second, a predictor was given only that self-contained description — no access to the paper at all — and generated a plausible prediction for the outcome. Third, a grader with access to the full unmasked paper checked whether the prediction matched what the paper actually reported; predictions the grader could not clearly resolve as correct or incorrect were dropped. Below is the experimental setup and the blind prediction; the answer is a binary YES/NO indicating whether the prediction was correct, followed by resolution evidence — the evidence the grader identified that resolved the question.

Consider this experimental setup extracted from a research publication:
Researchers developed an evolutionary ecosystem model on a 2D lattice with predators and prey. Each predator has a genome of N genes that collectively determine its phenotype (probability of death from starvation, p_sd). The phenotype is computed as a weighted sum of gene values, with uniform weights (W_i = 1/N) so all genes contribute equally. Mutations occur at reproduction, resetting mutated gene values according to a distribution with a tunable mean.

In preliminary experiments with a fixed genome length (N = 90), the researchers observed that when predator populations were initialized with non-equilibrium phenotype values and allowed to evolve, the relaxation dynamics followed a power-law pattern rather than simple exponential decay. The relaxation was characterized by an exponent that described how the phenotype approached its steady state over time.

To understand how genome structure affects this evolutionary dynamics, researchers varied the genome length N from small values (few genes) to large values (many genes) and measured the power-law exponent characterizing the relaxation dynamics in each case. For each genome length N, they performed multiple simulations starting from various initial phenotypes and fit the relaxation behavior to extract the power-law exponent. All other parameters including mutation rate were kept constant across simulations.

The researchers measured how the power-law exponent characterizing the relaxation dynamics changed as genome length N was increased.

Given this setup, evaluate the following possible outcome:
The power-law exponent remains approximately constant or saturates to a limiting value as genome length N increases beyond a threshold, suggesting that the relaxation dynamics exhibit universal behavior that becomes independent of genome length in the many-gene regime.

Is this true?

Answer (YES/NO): YES